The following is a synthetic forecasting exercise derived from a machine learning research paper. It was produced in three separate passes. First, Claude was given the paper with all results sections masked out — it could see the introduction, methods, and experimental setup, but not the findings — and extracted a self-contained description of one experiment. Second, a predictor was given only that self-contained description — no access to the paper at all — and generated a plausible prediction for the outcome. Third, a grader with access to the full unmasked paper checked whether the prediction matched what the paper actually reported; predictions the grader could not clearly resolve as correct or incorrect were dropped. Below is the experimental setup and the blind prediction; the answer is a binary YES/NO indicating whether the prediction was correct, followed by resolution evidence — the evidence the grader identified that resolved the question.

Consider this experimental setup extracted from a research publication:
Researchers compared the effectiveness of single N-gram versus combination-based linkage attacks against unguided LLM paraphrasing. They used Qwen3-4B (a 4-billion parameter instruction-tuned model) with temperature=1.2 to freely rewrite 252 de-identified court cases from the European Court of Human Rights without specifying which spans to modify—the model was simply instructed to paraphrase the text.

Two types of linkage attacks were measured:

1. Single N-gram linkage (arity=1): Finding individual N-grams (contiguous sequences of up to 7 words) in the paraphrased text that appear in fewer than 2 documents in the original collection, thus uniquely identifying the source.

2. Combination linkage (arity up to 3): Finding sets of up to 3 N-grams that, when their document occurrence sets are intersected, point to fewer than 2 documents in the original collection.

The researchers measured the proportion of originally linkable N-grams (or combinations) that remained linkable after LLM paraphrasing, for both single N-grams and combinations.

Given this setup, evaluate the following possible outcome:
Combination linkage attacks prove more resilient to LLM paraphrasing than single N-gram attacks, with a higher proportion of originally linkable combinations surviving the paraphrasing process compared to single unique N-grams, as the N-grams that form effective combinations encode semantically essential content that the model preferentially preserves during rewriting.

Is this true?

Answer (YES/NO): YES